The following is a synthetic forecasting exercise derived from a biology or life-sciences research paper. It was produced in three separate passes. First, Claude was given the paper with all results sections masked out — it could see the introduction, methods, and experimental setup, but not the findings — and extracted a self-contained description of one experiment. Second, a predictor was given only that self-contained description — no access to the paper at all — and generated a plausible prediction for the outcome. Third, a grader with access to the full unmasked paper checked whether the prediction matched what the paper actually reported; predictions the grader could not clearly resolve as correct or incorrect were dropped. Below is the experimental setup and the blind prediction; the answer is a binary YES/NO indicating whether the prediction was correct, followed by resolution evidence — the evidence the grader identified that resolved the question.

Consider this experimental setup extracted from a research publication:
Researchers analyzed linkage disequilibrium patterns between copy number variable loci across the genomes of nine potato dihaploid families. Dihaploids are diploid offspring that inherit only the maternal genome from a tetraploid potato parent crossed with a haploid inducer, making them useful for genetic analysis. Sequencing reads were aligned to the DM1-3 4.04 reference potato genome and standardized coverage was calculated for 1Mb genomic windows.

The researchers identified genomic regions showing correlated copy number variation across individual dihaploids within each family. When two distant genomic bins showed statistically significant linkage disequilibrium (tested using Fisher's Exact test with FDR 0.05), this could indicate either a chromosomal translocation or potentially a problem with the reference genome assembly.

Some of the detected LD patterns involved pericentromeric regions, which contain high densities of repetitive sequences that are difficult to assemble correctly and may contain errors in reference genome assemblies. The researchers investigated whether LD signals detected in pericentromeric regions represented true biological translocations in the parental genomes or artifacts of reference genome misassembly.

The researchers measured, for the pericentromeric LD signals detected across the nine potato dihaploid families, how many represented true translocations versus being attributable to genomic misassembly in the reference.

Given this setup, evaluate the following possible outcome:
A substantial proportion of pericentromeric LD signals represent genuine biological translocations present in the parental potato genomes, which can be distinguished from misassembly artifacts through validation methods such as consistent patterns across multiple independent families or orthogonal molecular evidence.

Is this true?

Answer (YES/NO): NO